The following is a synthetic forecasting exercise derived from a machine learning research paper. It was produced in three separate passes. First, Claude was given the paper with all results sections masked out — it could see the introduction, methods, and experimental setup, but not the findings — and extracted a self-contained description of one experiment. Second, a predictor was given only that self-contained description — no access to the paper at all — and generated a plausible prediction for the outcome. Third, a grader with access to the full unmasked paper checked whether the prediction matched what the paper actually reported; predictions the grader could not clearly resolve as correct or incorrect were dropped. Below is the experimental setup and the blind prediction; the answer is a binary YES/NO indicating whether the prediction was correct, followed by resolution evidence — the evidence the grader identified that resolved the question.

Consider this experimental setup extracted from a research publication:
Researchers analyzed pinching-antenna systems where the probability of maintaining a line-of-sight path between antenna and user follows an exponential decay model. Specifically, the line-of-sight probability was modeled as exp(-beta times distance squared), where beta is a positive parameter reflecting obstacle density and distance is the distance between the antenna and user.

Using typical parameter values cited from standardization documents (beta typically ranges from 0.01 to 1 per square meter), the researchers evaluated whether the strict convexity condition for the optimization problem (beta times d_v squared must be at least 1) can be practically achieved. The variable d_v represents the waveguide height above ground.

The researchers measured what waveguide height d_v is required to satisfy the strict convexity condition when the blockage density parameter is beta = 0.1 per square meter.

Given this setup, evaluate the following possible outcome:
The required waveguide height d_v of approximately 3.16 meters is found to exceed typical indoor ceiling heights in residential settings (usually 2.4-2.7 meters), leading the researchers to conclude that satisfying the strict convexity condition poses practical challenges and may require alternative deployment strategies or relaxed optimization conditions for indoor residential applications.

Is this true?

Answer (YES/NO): NO